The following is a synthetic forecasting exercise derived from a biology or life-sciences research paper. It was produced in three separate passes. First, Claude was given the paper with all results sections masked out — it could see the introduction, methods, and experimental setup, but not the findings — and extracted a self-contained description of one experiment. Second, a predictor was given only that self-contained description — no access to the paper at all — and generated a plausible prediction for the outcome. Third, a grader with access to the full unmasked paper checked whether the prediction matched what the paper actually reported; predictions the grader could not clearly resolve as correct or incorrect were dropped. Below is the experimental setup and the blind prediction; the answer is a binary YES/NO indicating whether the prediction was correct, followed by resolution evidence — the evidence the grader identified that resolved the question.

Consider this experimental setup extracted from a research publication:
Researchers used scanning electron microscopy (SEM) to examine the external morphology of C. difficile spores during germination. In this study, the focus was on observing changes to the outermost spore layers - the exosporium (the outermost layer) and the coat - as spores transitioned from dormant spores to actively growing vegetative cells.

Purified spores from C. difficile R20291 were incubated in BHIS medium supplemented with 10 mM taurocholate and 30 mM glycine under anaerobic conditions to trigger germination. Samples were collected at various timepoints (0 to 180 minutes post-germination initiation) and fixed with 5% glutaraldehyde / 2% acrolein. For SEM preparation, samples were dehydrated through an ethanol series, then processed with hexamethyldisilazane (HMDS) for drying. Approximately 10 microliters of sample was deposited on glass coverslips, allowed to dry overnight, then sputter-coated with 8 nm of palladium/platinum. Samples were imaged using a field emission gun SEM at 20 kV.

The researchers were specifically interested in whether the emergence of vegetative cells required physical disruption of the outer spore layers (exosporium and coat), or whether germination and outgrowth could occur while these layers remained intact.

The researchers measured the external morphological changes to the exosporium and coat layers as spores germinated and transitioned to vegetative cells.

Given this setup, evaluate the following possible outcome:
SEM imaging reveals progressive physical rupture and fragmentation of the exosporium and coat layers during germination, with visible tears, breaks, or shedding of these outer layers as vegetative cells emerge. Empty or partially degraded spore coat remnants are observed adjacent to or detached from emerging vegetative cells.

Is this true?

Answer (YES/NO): NO